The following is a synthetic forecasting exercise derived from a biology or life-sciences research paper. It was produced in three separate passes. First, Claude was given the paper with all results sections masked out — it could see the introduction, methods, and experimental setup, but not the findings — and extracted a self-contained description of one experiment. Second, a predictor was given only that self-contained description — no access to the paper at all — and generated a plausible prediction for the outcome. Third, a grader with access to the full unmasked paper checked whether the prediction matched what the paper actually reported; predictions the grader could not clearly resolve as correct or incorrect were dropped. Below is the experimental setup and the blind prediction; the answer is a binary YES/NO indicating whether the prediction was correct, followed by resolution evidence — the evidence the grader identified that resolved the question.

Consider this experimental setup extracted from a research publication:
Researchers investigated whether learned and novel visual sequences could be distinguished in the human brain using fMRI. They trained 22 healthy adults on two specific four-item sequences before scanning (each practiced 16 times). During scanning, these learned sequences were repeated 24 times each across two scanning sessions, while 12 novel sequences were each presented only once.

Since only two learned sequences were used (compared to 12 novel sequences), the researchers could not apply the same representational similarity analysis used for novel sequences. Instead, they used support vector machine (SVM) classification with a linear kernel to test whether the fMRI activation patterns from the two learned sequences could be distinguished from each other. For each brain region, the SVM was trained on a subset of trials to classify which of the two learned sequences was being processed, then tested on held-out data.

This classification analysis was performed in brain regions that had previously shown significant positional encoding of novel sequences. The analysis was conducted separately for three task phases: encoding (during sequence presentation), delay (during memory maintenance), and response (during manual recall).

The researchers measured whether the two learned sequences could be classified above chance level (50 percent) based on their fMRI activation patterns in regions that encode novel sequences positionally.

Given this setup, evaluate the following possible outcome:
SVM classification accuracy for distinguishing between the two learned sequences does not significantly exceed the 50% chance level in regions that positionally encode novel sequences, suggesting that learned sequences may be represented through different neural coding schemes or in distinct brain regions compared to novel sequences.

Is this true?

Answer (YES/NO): NO